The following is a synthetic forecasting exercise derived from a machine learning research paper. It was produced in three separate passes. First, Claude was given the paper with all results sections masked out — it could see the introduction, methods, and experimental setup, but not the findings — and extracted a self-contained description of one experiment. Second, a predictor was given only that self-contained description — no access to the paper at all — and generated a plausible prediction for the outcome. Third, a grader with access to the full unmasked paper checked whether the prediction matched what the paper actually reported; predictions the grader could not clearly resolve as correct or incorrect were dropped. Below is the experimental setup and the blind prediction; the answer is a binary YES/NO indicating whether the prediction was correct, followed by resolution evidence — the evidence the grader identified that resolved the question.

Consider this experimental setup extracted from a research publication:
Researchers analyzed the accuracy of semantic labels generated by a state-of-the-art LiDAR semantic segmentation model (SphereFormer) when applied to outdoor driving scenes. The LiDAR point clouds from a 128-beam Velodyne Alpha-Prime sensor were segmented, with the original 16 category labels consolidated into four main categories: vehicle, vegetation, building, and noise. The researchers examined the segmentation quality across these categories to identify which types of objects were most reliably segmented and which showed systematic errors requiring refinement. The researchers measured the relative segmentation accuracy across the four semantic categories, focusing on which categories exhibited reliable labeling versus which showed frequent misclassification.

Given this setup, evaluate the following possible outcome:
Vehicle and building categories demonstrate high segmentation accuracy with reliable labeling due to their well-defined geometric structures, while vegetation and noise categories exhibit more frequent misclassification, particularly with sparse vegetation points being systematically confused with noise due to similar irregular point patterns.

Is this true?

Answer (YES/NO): NO